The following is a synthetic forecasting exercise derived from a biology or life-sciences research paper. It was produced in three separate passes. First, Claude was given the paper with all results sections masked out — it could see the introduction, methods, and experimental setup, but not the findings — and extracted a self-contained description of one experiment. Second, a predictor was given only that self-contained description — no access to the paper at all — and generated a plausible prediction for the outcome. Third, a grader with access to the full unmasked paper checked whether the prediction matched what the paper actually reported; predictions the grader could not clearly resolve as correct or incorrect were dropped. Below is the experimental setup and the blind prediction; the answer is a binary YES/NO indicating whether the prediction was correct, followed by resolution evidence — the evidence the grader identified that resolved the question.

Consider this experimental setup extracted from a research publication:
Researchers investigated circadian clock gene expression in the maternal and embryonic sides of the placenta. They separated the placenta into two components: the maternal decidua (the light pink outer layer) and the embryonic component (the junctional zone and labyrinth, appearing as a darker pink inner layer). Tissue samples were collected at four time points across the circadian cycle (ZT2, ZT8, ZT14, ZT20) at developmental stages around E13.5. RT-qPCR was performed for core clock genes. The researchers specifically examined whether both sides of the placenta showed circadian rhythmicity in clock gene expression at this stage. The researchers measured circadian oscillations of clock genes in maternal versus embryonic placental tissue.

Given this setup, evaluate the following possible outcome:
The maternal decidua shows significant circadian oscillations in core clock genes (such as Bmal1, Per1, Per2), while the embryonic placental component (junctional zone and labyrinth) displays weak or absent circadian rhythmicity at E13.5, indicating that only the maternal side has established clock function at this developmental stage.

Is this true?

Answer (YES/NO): YES